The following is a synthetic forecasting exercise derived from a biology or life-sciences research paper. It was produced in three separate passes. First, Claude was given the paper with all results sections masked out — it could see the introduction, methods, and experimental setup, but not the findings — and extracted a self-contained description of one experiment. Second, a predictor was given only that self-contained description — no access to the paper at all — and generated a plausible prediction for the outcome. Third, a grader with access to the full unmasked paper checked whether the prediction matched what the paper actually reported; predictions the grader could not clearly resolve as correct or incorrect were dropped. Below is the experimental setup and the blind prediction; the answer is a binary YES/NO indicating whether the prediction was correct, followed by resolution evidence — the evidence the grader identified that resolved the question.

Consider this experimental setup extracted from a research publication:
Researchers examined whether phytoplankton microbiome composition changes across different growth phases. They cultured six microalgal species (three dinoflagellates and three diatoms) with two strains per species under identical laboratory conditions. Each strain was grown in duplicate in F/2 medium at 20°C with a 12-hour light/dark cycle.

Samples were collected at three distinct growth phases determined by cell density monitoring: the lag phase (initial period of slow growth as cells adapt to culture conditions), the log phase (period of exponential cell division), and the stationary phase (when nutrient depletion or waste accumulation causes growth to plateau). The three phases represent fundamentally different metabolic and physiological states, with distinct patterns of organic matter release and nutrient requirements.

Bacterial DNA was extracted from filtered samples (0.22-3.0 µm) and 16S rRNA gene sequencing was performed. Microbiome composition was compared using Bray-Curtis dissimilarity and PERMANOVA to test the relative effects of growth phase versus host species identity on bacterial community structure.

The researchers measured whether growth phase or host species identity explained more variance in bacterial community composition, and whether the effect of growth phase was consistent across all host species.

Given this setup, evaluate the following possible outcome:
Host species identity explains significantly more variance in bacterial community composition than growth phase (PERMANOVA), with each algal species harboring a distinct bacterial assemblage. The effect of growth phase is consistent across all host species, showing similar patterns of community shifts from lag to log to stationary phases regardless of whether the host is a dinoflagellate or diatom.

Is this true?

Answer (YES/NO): NO